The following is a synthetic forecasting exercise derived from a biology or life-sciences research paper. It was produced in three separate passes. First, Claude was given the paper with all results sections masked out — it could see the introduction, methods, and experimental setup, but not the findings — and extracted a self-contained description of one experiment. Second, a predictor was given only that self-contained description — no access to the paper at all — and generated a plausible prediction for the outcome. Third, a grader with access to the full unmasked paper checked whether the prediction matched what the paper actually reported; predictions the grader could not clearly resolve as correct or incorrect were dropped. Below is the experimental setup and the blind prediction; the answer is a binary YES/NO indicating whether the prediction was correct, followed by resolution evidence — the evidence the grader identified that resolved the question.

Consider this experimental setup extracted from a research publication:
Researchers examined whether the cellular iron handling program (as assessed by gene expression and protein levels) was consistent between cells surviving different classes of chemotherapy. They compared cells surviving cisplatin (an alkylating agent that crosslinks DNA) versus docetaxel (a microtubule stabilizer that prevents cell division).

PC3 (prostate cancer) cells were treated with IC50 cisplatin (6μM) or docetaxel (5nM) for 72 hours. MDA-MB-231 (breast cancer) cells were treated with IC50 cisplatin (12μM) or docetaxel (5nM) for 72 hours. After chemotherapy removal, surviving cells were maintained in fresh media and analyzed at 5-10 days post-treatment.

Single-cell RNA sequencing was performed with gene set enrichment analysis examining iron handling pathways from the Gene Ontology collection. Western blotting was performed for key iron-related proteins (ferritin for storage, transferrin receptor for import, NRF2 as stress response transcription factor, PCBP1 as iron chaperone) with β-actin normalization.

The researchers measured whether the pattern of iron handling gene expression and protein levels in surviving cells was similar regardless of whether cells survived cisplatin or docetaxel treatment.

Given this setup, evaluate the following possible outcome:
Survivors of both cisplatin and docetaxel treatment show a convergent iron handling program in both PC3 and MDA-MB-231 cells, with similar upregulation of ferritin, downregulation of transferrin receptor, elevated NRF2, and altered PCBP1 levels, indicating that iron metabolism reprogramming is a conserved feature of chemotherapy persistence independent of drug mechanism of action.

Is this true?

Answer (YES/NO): NO